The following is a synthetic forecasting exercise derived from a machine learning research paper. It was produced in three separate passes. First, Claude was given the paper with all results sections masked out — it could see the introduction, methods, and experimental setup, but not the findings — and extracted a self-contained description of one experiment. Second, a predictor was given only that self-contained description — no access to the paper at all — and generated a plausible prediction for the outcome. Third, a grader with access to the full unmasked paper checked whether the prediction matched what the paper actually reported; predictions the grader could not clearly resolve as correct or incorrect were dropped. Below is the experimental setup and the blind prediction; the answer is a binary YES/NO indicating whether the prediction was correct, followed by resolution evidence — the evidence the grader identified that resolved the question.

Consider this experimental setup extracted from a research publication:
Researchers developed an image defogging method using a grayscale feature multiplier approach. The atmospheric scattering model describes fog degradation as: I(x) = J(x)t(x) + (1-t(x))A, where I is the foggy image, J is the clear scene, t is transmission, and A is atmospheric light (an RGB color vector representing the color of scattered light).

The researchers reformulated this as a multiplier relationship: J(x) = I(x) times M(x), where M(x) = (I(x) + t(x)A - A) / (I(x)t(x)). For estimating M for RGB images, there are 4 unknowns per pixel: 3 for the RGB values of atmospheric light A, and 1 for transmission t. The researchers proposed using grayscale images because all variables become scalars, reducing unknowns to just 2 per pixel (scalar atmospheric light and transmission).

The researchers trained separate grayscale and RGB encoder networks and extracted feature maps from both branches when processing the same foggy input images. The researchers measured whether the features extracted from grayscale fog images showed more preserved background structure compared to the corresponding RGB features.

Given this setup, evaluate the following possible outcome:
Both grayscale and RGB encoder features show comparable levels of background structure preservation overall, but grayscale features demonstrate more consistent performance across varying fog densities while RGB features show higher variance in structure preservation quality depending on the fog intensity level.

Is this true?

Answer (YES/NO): NO